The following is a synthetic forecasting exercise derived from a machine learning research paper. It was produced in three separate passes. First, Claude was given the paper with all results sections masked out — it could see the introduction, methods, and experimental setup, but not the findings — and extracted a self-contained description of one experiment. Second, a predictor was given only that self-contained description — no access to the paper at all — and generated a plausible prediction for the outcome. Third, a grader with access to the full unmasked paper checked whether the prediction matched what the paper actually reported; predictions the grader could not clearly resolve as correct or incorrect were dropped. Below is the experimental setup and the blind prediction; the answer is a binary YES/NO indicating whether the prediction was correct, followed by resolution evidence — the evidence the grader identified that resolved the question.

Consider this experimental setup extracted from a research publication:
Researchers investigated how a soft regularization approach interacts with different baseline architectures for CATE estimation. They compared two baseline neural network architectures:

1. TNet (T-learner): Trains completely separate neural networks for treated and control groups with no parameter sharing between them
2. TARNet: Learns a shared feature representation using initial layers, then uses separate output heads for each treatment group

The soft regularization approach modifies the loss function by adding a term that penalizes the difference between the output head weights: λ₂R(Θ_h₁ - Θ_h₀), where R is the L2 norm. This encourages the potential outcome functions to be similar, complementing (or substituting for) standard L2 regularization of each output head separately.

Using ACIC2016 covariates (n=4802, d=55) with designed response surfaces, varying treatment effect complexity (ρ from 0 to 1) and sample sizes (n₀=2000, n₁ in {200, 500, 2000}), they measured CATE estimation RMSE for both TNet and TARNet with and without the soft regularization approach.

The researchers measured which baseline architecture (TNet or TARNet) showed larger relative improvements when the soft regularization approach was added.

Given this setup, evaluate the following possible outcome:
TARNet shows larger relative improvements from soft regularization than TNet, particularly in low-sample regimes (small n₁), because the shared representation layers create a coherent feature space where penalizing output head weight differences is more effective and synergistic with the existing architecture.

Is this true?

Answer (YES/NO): NO